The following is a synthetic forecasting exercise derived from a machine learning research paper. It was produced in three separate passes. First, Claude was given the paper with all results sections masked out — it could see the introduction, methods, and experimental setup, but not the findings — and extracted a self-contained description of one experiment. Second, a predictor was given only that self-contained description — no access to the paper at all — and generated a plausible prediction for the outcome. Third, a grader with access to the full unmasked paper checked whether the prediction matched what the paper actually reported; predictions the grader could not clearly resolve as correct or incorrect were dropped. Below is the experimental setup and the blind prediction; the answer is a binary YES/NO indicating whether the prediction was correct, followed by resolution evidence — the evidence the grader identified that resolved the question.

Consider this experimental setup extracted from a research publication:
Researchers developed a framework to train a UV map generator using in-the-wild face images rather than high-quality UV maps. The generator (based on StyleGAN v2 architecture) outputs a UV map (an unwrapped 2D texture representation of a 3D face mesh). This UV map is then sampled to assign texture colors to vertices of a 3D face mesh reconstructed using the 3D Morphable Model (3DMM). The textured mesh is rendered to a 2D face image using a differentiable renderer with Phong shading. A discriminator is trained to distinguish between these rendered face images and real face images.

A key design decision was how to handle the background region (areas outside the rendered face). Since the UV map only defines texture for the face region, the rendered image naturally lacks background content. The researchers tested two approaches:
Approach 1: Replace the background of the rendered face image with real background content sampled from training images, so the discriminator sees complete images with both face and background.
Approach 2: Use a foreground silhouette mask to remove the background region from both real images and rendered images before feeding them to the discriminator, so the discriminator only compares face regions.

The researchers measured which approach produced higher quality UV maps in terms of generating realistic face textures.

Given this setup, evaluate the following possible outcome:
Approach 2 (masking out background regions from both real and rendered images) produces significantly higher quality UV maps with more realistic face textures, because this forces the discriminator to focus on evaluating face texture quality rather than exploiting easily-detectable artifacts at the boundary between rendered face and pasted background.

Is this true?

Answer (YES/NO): YES